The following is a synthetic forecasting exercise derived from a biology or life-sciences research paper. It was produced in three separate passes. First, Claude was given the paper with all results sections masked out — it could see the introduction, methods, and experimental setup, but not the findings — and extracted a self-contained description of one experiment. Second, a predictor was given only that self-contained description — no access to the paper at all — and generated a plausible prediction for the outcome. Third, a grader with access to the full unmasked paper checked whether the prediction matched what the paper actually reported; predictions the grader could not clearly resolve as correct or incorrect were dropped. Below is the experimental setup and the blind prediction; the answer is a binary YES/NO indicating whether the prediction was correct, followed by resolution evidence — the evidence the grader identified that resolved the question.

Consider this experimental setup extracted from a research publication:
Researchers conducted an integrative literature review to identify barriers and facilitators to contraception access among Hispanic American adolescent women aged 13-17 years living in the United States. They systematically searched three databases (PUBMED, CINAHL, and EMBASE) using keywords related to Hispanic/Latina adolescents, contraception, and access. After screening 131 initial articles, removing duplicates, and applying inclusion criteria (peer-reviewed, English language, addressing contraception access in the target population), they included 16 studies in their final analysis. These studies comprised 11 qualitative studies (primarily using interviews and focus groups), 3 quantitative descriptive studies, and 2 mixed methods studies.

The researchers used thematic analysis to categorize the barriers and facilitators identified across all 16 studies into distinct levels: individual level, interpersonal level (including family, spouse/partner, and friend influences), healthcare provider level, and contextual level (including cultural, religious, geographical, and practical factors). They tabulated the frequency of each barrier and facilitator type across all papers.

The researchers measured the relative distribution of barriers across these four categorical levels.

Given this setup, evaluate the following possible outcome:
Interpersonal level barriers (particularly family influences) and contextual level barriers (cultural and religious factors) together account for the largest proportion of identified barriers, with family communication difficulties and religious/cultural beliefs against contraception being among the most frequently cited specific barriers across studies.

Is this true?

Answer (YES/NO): NO